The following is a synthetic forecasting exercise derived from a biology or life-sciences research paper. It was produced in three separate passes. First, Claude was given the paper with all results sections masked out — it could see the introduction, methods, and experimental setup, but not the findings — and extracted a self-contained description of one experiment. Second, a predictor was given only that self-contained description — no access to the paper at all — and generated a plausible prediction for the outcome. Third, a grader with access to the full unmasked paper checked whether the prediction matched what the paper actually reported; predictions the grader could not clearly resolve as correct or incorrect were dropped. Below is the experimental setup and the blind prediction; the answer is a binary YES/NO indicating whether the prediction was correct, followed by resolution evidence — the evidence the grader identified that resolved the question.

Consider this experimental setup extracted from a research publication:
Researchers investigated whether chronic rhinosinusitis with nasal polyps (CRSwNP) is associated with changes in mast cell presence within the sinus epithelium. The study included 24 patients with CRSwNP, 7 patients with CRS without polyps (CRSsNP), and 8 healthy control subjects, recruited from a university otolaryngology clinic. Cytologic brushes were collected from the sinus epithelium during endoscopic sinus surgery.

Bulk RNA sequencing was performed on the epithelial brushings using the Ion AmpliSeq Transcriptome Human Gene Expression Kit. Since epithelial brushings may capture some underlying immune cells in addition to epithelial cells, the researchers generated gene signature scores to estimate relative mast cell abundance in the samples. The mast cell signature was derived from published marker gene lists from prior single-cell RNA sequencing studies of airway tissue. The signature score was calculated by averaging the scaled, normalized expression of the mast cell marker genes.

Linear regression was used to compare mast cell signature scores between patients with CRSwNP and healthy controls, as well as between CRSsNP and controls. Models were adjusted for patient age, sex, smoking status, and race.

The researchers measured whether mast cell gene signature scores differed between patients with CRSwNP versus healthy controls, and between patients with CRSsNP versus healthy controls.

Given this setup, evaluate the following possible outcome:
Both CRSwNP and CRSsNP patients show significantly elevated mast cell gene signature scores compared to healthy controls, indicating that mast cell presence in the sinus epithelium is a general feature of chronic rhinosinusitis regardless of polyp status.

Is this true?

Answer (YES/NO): NO